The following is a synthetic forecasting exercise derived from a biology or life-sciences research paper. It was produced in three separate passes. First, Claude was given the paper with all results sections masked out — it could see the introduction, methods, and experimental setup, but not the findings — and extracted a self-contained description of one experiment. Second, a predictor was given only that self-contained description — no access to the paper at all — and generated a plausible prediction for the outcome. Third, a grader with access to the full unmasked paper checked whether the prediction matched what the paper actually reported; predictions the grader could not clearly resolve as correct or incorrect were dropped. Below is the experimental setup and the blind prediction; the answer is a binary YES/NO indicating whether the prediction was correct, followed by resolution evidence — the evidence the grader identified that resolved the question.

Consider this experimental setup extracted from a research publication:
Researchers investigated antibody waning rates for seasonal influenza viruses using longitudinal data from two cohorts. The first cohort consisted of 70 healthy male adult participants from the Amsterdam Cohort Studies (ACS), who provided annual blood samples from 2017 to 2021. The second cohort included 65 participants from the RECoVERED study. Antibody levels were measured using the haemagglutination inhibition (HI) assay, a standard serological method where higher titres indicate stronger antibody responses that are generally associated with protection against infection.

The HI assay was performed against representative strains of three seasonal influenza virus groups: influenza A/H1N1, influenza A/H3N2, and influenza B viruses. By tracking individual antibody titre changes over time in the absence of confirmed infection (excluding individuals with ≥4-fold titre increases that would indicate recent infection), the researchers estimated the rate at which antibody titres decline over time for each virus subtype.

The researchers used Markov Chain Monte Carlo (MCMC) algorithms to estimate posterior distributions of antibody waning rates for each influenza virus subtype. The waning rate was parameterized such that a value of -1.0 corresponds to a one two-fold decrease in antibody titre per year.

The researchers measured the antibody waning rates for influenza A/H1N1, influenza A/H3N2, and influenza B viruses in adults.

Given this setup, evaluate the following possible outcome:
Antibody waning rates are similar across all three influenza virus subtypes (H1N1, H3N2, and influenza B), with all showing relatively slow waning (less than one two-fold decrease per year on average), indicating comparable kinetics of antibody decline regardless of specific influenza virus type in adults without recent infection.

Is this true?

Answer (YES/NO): NO